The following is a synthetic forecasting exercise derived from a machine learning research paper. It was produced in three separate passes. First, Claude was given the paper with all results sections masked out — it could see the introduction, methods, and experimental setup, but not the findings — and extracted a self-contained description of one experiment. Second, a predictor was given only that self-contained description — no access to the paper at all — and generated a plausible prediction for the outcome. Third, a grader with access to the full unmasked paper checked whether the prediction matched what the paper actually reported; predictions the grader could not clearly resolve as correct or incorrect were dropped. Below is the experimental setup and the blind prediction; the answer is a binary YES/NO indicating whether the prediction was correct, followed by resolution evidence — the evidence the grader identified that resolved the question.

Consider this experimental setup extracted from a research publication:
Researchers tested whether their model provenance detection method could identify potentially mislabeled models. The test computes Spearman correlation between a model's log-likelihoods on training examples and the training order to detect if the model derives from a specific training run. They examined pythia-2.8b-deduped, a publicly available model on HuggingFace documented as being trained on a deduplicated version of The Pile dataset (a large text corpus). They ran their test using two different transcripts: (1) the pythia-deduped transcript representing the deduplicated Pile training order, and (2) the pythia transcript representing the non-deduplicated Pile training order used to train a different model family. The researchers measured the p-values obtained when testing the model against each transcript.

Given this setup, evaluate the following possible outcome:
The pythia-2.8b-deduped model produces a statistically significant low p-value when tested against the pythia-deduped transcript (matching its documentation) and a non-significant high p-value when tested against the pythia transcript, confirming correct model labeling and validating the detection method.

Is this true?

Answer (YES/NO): NO